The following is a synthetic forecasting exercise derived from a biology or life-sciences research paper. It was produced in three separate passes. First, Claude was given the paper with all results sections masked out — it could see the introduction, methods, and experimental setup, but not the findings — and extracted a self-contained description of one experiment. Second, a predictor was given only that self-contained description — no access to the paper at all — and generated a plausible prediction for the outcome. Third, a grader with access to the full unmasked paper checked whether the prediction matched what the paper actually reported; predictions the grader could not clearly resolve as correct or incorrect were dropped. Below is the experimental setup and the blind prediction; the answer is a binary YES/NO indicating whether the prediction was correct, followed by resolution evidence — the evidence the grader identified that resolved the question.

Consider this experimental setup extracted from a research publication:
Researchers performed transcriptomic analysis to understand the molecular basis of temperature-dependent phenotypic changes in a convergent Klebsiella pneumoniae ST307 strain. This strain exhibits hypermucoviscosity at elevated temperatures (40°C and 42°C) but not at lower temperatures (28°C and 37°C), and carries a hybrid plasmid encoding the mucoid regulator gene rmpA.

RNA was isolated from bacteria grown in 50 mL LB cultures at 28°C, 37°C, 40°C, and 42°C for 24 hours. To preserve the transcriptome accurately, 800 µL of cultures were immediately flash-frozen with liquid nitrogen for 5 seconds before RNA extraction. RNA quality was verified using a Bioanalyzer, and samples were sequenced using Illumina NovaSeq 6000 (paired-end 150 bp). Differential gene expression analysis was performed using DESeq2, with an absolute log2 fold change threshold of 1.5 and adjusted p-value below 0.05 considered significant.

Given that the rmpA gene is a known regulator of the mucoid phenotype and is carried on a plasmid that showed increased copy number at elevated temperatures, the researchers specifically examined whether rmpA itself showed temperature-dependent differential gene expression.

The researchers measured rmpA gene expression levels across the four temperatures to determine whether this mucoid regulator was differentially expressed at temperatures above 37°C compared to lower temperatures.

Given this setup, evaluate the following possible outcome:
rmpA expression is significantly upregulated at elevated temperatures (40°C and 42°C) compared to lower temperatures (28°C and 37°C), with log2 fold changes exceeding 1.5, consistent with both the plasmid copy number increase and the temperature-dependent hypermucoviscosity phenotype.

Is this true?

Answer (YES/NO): NO